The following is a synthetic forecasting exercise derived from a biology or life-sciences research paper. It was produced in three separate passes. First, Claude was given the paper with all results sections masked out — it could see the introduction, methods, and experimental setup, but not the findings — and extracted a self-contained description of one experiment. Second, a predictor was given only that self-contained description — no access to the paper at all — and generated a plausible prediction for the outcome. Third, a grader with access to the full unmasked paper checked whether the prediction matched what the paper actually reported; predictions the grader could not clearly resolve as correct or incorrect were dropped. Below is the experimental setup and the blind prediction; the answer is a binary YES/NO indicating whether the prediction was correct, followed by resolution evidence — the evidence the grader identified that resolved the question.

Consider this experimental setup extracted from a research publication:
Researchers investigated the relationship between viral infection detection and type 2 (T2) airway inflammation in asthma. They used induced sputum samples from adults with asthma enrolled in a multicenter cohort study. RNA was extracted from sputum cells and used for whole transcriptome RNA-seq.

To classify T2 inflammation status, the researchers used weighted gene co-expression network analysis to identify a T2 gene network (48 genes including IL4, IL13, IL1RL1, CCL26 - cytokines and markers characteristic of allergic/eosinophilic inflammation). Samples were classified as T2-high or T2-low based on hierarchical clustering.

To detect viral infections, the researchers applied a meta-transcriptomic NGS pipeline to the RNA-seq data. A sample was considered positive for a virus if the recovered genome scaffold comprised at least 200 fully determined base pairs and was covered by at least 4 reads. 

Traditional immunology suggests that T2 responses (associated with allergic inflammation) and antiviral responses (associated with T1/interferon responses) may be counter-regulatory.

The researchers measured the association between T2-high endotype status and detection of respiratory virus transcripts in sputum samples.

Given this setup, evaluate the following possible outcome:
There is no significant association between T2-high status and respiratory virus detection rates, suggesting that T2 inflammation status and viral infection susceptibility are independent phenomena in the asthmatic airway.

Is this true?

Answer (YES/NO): YES